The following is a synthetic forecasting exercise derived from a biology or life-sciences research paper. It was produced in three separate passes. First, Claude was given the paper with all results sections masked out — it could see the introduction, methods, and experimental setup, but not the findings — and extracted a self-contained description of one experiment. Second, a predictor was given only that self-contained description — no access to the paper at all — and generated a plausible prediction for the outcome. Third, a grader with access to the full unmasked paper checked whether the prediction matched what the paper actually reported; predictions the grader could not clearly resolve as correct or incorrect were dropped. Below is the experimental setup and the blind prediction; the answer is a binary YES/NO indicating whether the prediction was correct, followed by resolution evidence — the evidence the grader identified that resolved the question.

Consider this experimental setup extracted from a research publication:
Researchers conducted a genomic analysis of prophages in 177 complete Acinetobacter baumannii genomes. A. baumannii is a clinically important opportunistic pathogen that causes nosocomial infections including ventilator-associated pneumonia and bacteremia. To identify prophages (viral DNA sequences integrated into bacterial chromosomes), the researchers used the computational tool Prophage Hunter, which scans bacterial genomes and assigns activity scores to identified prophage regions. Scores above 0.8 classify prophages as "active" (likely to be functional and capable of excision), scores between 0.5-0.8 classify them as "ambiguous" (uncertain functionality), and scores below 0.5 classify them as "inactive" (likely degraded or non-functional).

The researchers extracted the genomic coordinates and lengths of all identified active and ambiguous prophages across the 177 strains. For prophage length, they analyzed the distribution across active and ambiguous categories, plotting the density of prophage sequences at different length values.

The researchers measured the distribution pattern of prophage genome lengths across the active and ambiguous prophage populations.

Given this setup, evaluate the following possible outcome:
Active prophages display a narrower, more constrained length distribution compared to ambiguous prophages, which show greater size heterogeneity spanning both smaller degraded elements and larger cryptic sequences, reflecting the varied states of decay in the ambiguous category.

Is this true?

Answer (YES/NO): NO